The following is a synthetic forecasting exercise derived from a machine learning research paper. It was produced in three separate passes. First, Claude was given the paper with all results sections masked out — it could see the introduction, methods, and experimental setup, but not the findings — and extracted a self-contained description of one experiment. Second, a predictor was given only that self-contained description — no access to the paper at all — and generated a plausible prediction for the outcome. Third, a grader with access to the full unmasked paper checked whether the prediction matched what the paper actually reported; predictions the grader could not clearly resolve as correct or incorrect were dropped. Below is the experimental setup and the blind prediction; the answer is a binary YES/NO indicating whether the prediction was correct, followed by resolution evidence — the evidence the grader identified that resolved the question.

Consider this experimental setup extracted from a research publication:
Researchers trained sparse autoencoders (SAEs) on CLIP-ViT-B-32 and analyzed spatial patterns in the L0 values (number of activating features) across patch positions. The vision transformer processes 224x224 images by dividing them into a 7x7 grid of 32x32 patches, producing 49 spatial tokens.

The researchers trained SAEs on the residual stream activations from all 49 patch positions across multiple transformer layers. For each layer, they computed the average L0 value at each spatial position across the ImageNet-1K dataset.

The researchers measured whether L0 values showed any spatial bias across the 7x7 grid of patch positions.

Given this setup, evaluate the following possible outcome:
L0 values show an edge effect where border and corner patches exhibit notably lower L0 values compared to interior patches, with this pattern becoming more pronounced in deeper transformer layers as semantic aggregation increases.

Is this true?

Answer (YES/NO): NO